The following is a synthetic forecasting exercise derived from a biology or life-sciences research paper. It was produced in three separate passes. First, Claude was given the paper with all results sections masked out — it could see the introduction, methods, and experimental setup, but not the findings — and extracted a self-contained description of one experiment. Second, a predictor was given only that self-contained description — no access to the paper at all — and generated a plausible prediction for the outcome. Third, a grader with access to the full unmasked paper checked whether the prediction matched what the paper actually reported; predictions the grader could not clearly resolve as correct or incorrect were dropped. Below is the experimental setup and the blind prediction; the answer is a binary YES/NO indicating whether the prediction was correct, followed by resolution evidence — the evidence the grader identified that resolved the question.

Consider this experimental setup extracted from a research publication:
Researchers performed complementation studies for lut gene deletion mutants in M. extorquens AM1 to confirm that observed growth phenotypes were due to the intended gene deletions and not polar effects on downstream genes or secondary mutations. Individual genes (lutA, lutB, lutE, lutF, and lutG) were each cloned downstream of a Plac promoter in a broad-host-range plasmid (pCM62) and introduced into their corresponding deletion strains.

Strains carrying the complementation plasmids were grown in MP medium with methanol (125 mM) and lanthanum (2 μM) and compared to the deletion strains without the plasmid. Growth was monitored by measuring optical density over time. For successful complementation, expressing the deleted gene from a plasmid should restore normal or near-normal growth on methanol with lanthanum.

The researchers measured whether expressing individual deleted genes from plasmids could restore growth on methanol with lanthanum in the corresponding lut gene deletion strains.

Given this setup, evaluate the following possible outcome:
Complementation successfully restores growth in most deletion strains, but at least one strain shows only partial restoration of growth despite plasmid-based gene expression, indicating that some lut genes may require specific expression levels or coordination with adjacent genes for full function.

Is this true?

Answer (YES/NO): NO